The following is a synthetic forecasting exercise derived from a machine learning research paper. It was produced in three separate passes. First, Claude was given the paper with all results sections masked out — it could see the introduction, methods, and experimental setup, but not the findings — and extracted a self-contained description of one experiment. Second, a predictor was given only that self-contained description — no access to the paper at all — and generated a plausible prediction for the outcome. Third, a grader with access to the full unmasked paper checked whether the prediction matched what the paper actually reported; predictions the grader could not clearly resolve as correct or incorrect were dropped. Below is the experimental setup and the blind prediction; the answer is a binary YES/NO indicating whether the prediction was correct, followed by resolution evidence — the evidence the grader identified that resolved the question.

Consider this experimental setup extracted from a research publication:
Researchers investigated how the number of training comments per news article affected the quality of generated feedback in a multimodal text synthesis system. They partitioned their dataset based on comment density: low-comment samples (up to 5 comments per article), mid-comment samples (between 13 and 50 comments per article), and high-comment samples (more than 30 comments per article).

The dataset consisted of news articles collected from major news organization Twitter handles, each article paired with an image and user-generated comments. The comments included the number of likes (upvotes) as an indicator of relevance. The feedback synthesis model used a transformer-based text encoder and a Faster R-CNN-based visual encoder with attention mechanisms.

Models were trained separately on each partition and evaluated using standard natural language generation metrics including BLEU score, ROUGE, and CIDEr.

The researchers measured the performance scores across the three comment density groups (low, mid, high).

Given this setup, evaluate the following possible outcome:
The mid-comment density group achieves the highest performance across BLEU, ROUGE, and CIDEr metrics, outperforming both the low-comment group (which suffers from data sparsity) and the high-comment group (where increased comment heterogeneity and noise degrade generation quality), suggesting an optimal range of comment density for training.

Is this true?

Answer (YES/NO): YES